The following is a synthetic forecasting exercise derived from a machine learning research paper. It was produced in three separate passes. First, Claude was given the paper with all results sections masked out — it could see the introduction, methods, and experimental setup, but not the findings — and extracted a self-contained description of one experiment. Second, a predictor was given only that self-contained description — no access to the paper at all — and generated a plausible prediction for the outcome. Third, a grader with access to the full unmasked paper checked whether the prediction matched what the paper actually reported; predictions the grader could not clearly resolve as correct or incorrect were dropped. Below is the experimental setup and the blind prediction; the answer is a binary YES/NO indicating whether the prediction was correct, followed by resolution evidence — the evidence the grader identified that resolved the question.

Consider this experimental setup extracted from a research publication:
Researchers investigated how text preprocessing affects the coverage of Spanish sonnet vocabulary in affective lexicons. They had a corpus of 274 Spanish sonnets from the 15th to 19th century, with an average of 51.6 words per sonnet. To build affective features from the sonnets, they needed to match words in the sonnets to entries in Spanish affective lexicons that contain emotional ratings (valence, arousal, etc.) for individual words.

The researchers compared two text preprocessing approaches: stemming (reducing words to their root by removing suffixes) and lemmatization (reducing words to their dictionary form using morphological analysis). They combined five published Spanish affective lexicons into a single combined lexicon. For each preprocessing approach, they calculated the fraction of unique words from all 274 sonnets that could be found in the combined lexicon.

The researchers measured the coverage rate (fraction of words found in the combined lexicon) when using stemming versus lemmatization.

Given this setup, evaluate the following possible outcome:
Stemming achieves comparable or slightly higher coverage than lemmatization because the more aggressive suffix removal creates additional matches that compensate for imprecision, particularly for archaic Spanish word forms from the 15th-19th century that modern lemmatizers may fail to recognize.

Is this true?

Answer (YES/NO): NO